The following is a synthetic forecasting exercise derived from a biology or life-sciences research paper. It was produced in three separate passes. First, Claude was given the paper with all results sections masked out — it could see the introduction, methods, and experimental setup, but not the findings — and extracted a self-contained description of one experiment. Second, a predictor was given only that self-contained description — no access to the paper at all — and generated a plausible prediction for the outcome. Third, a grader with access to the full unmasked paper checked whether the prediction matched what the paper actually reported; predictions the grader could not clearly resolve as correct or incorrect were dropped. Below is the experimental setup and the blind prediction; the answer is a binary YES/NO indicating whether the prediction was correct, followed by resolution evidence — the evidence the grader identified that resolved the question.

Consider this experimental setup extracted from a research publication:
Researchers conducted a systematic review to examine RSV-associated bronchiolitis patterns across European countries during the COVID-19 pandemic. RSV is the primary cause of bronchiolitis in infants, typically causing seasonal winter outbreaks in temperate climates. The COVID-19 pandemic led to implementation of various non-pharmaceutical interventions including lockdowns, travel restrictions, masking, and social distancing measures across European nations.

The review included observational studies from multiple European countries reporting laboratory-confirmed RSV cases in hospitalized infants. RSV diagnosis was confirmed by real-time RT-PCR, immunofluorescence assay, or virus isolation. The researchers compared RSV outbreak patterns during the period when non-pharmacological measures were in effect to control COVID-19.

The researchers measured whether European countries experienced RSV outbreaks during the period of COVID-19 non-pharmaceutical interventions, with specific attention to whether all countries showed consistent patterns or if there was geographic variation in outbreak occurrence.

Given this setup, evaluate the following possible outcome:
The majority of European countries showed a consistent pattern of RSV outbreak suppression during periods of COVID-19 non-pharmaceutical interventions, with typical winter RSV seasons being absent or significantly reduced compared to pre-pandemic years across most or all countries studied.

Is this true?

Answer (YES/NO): YES